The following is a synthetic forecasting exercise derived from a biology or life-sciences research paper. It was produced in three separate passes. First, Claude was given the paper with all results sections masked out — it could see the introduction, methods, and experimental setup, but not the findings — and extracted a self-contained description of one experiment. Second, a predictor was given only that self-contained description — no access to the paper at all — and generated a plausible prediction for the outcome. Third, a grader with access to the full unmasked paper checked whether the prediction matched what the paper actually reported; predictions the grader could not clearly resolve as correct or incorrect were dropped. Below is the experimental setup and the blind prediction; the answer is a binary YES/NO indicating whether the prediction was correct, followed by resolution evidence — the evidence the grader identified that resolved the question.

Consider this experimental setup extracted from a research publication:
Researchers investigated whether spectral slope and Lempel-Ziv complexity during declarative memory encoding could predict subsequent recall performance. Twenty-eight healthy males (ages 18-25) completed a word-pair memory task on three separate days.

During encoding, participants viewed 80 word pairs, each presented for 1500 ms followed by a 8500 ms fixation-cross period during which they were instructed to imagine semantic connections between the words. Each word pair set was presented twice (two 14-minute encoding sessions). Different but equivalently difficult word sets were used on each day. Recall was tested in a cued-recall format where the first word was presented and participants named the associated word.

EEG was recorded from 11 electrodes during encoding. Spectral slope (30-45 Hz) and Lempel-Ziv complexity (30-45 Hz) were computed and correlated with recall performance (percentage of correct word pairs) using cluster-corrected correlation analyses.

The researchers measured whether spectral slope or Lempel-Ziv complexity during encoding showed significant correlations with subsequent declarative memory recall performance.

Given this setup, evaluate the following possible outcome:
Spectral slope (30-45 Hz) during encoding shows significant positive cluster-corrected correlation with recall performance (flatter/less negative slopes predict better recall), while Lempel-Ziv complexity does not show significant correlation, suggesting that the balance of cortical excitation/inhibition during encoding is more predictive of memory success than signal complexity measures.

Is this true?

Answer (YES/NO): NO